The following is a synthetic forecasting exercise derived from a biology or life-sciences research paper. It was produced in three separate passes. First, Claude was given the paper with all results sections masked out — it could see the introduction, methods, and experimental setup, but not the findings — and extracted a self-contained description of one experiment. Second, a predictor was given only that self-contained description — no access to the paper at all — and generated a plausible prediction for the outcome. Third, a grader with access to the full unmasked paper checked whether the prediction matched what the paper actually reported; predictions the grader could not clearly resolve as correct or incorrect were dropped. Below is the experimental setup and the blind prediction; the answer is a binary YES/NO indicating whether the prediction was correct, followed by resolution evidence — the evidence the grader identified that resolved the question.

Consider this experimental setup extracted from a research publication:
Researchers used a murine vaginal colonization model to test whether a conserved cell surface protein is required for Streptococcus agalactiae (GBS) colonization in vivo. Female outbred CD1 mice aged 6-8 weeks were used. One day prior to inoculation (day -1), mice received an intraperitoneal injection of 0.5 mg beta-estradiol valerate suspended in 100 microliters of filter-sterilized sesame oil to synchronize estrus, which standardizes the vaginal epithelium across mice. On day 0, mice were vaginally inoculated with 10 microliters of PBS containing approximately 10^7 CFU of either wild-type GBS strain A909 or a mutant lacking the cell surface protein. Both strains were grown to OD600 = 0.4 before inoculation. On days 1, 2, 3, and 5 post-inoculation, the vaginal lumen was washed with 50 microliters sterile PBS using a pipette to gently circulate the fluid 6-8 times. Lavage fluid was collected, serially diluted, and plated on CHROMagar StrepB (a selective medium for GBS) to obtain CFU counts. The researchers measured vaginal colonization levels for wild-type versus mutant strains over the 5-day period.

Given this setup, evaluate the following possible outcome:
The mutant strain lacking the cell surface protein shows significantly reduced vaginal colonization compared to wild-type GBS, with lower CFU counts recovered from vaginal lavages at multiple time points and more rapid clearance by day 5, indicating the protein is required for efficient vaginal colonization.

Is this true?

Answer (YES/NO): YES